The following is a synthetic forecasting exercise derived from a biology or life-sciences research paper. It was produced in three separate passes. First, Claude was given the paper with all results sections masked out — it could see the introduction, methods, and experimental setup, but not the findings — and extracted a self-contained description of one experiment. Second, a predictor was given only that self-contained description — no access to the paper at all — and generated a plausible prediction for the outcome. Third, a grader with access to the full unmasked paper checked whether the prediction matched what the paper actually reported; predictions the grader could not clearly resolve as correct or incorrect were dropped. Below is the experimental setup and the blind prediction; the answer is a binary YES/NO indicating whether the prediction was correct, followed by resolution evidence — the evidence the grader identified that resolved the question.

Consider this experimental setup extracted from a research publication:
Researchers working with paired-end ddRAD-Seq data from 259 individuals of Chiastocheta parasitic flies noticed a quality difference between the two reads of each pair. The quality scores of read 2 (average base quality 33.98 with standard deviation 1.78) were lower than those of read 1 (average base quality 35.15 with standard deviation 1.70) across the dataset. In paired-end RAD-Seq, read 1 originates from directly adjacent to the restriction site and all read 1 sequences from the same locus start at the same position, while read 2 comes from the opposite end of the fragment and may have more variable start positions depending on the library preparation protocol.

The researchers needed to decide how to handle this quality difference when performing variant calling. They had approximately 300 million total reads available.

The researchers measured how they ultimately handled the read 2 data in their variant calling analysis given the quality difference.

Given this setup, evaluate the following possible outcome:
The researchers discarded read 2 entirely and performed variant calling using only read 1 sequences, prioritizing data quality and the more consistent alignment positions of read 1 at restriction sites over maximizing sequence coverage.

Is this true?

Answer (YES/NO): YES